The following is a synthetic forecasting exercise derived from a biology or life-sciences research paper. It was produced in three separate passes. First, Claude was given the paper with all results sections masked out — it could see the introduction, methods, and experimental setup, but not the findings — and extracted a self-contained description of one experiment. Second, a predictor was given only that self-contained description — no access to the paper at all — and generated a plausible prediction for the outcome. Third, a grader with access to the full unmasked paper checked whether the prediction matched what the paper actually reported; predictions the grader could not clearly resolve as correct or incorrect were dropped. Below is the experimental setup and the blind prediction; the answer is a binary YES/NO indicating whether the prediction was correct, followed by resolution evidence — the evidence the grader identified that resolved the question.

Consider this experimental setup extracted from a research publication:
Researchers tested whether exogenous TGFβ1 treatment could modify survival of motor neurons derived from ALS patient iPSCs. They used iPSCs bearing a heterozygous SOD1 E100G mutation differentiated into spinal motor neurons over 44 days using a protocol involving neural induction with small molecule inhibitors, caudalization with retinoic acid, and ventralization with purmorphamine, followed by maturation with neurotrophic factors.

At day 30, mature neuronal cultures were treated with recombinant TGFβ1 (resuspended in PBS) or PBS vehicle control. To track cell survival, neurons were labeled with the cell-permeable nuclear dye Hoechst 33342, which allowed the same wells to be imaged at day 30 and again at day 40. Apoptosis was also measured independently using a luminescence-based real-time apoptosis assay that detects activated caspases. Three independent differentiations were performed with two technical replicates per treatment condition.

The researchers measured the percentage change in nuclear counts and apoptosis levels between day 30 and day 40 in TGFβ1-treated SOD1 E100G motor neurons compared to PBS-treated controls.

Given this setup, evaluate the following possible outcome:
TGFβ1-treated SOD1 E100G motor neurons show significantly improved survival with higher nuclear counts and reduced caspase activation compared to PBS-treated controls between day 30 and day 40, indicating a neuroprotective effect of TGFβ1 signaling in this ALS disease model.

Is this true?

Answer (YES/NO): NO